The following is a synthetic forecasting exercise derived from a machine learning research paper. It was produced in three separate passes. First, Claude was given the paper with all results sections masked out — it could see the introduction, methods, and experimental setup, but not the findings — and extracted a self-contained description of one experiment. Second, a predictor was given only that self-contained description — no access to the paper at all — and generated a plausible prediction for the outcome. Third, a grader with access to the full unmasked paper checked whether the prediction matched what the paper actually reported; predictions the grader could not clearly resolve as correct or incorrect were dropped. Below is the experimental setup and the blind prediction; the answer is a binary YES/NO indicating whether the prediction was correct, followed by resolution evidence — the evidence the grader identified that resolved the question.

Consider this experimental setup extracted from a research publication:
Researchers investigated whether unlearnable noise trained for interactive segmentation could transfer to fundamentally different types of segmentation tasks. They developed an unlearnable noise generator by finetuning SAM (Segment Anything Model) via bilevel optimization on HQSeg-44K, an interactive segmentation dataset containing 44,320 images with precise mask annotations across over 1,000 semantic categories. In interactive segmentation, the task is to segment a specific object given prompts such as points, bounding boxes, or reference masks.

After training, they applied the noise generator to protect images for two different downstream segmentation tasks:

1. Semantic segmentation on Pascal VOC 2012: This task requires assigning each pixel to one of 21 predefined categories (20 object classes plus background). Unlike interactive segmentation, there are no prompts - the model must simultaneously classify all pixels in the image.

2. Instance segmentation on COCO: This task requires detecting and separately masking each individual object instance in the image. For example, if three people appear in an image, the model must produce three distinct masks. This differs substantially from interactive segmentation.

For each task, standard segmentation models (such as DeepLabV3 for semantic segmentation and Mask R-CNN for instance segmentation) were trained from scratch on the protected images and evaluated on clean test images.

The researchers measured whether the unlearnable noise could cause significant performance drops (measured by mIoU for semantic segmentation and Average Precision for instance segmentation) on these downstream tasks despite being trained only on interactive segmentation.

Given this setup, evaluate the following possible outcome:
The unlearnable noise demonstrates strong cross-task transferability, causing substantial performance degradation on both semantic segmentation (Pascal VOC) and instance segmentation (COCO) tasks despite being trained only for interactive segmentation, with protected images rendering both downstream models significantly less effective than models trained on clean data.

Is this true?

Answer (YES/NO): YES